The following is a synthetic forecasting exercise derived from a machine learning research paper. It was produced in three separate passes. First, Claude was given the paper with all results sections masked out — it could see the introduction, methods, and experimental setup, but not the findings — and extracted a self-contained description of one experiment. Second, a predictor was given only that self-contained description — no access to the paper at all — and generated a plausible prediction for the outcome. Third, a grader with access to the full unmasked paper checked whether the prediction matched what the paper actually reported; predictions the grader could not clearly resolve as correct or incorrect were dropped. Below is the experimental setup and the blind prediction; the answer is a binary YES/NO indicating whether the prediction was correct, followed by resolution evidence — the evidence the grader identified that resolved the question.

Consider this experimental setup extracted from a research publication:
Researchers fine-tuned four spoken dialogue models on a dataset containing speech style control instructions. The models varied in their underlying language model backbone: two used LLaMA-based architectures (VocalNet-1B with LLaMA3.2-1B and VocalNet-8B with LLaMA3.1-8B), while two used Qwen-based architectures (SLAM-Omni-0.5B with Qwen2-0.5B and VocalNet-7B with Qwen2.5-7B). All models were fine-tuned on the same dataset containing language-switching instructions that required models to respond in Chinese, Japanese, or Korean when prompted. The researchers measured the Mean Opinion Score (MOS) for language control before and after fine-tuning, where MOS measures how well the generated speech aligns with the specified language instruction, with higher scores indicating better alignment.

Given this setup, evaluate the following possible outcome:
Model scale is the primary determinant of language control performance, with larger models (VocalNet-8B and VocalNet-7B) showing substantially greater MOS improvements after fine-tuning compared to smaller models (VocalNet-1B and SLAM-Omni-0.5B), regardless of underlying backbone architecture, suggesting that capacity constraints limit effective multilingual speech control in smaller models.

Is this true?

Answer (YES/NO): NO